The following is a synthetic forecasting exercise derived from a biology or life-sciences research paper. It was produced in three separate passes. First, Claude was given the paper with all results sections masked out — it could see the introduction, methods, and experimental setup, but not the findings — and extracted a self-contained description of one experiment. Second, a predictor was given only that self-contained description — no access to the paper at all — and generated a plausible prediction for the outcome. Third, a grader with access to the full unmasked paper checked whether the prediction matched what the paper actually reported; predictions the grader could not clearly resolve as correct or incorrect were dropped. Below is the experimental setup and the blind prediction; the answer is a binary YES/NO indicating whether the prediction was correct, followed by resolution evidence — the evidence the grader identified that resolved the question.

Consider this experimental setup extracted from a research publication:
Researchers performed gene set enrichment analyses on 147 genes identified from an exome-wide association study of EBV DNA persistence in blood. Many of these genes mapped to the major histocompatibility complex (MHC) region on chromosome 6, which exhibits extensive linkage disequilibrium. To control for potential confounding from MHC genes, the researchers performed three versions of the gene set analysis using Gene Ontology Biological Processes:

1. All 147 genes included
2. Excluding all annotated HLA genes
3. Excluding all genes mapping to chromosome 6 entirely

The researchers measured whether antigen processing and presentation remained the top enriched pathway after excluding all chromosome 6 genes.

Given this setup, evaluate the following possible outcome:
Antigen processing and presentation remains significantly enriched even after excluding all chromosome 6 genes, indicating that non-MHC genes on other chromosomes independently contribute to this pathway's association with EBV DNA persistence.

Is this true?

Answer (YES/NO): YES